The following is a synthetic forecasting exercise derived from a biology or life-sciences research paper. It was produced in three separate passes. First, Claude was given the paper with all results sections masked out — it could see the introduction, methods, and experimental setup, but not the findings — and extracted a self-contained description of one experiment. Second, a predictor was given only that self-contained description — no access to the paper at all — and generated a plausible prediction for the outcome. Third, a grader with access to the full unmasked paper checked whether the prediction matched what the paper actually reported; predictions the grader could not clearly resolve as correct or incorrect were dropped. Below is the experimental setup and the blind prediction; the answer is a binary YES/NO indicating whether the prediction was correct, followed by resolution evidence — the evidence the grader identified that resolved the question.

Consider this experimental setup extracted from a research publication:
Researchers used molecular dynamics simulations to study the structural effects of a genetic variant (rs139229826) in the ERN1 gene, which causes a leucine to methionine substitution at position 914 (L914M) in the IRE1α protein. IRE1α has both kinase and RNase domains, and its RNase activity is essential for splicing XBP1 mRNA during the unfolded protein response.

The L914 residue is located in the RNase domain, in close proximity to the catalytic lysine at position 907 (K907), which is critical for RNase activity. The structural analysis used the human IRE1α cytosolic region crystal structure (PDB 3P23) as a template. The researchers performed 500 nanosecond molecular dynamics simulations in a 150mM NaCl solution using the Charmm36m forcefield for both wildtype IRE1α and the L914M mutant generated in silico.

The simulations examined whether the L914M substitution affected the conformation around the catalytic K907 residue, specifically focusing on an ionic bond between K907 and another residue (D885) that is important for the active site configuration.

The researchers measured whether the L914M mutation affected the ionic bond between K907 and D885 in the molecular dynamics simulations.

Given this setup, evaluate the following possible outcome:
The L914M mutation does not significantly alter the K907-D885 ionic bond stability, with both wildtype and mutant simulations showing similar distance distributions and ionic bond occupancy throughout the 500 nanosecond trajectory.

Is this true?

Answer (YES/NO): NO